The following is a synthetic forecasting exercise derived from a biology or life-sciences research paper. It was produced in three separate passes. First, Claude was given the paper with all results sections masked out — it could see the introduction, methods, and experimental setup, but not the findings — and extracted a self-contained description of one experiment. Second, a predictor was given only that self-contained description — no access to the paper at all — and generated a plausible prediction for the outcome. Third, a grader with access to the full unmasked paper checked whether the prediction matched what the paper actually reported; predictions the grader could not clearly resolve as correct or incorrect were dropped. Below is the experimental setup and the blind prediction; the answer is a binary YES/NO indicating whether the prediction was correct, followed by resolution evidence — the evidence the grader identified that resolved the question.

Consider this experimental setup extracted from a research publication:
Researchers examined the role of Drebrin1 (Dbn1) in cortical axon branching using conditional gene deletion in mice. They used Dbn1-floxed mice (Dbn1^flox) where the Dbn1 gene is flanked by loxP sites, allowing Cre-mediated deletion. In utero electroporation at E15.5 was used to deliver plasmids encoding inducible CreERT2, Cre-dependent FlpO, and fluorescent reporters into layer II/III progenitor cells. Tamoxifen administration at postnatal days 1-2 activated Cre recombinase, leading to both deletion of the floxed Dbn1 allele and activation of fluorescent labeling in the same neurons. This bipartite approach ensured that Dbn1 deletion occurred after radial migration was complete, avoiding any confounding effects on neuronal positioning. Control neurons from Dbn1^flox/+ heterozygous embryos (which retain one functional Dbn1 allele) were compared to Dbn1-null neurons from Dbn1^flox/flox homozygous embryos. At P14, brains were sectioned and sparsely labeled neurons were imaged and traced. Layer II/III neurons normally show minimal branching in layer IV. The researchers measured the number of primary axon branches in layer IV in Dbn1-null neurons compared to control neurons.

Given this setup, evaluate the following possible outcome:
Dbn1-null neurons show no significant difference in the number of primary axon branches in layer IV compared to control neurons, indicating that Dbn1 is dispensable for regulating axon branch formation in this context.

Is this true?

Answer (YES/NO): NO